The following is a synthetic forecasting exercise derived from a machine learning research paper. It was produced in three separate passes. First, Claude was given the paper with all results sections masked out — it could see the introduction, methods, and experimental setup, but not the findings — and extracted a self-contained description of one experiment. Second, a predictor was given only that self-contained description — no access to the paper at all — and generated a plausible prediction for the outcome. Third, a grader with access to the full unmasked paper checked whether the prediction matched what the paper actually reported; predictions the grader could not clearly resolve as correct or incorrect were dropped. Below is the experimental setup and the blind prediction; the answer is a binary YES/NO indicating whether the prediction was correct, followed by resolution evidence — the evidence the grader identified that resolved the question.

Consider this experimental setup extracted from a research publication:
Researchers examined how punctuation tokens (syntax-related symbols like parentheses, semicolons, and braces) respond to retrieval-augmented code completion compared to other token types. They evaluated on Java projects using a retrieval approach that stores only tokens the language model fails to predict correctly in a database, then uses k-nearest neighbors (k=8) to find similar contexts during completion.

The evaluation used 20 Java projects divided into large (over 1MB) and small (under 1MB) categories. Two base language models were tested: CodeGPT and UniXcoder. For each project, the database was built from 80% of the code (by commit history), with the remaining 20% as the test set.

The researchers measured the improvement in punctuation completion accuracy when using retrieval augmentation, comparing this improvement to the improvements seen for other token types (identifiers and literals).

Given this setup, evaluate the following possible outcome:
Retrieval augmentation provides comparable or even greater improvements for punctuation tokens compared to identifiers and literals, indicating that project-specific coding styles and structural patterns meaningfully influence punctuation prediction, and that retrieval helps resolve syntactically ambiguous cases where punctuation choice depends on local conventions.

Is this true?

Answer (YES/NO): YES